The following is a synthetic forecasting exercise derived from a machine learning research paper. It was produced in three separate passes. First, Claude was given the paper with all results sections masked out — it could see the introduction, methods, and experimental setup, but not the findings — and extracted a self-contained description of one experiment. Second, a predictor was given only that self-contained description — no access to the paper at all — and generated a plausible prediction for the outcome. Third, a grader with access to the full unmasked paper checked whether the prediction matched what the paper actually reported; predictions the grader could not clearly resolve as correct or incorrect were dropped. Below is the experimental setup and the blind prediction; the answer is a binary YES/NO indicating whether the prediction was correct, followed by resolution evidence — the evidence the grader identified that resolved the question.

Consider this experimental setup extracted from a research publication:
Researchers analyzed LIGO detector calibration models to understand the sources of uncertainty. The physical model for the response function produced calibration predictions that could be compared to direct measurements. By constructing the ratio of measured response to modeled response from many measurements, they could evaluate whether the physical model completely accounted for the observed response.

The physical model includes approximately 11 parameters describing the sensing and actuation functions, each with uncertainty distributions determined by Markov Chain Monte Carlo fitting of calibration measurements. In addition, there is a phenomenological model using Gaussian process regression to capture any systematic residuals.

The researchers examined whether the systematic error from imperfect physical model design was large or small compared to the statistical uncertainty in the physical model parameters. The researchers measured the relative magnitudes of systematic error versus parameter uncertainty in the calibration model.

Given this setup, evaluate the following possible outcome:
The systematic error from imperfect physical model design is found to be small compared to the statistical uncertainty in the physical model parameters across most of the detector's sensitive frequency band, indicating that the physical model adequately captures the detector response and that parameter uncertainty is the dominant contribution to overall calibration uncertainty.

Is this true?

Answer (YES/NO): NO